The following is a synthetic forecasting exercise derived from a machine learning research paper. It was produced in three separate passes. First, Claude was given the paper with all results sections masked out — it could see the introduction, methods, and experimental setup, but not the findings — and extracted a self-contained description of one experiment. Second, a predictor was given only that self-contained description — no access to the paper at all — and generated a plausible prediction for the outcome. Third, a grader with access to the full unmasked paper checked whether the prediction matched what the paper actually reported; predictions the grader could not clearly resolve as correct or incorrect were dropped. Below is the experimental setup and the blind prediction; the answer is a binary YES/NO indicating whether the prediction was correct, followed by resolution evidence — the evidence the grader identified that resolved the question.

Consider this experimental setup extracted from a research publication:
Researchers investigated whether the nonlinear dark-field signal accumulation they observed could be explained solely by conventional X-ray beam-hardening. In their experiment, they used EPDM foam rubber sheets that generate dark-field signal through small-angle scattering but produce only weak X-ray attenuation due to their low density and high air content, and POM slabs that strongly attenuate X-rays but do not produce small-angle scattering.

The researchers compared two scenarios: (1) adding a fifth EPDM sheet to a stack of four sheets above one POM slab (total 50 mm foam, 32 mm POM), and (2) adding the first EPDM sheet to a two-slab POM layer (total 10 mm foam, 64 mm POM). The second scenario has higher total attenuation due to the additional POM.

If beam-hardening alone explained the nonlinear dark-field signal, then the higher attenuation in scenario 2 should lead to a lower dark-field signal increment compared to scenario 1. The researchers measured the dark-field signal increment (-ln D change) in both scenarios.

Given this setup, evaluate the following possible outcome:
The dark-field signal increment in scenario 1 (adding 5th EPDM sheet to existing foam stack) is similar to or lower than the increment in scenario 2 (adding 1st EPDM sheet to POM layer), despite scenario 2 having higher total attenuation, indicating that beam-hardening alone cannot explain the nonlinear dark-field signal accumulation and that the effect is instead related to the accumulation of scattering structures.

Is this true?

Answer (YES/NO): YES